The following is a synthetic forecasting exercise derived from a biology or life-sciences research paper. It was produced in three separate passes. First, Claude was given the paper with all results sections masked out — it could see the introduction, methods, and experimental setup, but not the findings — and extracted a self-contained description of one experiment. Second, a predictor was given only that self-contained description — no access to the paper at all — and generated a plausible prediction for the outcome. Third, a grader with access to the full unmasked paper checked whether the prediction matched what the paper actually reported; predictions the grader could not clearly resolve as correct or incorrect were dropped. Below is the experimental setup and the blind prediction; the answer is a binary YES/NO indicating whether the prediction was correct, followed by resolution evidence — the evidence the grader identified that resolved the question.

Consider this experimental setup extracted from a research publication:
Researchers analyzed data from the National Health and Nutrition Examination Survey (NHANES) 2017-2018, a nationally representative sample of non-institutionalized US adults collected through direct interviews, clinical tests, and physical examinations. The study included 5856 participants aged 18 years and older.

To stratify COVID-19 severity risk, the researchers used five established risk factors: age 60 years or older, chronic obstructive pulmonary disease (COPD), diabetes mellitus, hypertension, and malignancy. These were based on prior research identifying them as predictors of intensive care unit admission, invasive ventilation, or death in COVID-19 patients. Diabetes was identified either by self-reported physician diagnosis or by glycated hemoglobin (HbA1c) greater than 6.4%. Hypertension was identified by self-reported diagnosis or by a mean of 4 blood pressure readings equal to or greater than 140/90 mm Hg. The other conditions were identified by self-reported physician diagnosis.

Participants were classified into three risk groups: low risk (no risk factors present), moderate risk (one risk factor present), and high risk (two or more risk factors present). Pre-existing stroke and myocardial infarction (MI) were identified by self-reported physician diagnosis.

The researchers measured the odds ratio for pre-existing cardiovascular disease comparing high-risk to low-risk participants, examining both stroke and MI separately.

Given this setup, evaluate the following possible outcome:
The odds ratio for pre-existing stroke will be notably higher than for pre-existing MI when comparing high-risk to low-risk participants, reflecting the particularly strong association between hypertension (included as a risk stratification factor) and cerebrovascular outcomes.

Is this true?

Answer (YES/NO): NO